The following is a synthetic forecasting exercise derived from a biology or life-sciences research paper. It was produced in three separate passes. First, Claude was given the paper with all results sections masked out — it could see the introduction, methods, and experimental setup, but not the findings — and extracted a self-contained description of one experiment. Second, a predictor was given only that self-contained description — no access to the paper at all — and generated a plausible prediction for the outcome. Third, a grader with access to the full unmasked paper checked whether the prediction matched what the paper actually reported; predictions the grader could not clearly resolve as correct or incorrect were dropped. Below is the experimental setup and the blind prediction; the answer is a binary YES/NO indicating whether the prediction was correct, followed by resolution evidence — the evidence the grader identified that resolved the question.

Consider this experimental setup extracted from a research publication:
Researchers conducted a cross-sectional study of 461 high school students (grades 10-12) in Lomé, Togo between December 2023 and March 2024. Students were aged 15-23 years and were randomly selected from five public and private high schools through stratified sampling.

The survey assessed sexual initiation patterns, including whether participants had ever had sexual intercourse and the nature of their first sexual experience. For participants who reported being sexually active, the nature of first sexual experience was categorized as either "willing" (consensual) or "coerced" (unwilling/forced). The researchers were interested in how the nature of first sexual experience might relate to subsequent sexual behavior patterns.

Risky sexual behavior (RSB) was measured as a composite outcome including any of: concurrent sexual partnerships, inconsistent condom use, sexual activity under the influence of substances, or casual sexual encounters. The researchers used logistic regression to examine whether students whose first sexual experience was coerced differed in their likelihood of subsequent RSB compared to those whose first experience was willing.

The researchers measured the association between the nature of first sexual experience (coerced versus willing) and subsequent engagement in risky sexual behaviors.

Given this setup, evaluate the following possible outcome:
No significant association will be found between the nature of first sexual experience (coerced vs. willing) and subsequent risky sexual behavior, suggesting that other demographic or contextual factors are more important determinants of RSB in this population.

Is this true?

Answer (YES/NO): NO